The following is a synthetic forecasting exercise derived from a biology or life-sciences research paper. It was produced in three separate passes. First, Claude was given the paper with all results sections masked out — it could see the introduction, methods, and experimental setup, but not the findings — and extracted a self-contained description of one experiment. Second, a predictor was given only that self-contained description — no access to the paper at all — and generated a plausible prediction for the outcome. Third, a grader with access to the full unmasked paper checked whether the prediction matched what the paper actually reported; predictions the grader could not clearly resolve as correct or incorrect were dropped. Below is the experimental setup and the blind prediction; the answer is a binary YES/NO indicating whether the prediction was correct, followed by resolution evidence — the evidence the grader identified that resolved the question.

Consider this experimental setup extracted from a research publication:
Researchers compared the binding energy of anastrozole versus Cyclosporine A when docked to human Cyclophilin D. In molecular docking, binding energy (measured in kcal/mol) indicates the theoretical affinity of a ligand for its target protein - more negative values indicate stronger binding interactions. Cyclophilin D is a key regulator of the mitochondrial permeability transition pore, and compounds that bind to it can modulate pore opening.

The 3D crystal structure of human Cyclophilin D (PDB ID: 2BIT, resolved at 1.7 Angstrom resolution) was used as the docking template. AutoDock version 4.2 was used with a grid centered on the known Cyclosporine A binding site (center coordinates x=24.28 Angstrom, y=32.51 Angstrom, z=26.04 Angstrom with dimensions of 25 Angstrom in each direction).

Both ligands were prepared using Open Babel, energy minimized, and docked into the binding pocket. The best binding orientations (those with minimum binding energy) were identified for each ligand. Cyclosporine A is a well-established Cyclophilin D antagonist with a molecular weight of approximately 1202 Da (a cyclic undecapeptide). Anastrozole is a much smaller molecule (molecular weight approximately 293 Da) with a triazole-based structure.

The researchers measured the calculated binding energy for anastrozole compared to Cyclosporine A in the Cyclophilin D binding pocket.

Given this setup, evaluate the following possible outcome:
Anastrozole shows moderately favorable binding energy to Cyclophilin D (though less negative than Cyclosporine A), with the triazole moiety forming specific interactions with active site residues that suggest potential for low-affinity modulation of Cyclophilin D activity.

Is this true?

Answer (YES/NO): NO